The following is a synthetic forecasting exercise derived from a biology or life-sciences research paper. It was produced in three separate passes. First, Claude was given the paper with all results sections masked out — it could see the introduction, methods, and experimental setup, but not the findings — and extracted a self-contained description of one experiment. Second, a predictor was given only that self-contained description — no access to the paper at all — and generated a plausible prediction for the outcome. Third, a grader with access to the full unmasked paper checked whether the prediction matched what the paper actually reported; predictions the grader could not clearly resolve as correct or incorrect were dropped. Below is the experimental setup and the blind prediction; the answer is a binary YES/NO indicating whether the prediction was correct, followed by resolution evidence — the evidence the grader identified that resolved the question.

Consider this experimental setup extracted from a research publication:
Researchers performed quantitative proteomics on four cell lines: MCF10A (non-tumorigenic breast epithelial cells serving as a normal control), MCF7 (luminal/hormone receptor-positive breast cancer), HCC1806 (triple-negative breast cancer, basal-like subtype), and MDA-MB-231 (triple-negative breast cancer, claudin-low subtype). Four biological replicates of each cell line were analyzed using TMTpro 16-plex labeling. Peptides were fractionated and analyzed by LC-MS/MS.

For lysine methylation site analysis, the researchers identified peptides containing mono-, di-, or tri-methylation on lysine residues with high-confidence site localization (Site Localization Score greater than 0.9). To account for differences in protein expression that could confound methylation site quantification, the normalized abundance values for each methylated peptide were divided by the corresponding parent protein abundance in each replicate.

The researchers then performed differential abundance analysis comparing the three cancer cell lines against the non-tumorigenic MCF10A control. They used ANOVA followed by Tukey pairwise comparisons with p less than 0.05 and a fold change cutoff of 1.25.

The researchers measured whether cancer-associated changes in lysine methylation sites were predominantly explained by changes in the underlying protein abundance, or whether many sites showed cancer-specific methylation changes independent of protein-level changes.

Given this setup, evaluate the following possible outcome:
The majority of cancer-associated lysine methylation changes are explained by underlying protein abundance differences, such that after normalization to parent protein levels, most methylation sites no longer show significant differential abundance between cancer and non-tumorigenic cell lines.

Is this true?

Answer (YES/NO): NO